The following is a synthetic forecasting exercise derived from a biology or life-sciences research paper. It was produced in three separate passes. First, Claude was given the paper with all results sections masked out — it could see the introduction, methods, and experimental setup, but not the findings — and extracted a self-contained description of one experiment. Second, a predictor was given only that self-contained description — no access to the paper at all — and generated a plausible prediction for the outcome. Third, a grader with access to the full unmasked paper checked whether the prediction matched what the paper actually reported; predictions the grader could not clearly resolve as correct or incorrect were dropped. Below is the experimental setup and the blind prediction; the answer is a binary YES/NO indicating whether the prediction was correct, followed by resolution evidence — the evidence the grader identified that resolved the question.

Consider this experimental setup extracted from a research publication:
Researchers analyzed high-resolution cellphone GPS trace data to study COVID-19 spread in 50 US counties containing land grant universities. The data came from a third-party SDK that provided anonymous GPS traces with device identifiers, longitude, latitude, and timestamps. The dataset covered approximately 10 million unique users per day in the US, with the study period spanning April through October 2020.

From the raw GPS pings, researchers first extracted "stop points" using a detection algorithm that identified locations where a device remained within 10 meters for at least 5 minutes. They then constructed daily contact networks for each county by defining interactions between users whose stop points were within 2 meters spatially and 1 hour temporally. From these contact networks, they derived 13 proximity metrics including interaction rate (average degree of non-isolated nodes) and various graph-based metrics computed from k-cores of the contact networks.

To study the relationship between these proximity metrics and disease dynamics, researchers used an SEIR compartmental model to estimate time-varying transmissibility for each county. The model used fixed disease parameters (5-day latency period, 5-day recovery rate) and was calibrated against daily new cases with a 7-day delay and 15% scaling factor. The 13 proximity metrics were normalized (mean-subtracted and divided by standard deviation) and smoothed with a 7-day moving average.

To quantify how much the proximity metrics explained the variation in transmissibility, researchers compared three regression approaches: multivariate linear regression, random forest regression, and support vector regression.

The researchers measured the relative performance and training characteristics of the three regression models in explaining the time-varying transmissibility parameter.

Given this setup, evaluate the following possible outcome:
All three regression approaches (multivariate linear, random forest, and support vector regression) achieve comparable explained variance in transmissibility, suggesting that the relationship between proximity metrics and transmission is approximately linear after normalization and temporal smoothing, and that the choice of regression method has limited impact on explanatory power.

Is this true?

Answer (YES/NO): NO